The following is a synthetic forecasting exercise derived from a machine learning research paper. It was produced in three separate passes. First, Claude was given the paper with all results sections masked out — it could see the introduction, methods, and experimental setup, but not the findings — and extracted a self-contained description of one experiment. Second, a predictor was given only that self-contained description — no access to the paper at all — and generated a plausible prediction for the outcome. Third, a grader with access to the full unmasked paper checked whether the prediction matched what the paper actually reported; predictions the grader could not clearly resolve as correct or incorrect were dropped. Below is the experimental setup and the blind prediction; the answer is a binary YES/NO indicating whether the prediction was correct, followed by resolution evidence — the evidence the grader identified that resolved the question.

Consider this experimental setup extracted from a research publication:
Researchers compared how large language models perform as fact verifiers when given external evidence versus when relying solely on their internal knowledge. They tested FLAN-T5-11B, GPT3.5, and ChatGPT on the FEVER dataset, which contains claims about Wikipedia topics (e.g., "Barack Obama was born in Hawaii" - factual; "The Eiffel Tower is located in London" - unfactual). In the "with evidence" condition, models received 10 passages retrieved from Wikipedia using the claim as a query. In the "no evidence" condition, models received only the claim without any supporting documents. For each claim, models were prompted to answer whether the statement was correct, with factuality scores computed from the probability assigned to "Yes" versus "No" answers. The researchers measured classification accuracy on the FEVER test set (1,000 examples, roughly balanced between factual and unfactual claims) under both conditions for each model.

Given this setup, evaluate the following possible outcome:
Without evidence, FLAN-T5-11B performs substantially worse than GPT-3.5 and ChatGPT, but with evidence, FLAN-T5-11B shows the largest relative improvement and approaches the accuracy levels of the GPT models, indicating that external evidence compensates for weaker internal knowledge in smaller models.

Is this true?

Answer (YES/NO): NO